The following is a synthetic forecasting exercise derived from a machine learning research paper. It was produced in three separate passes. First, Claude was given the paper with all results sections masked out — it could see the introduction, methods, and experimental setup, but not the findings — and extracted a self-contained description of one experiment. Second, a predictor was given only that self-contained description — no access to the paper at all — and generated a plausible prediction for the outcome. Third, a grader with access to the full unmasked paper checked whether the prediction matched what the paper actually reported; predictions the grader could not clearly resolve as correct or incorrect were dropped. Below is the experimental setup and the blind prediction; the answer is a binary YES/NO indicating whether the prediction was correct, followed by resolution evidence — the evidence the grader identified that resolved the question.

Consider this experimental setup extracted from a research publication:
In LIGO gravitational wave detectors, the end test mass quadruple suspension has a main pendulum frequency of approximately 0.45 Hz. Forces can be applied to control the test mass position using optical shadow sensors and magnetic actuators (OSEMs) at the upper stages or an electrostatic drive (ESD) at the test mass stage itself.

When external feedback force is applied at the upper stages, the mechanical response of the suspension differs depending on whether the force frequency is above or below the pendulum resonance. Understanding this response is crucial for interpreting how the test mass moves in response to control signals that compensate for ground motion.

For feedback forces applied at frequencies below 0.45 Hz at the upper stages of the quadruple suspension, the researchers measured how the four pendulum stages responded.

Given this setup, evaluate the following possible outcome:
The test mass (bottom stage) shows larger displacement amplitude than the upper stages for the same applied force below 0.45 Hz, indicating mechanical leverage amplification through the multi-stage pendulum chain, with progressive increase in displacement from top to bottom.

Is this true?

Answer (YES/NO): NO